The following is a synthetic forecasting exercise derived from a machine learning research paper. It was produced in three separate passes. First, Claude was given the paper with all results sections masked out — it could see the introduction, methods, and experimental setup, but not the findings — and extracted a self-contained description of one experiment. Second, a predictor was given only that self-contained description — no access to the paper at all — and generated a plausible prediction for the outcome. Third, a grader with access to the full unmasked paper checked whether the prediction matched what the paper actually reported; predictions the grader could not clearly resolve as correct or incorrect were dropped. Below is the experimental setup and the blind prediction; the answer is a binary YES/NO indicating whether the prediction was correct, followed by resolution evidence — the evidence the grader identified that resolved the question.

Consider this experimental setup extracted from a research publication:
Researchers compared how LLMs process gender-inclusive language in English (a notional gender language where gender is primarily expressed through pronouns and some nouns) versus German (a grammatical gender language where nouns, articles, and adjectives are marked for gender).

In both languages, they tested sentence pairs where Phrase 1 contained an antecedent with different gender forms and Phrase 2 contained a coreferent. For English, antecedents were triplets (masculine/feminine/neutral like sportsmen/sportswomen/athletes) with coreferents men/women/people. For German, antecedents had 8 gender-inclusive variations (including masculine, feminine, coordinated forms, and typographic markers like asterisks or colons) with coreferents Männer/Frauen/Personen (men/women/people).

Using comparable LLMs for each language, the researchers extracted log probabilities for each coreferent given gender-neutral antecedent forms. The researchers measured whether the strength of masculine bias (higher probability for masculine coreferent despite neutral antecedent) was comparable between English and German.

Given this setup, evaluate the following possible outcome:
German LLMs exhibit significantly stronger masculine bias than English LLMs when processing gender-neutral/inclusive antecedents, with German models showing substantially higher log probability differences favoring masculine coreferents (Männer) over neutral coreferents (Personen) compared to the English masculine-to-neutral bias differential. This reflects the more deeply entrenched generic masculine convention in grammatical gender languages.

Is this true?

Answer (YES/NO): YES